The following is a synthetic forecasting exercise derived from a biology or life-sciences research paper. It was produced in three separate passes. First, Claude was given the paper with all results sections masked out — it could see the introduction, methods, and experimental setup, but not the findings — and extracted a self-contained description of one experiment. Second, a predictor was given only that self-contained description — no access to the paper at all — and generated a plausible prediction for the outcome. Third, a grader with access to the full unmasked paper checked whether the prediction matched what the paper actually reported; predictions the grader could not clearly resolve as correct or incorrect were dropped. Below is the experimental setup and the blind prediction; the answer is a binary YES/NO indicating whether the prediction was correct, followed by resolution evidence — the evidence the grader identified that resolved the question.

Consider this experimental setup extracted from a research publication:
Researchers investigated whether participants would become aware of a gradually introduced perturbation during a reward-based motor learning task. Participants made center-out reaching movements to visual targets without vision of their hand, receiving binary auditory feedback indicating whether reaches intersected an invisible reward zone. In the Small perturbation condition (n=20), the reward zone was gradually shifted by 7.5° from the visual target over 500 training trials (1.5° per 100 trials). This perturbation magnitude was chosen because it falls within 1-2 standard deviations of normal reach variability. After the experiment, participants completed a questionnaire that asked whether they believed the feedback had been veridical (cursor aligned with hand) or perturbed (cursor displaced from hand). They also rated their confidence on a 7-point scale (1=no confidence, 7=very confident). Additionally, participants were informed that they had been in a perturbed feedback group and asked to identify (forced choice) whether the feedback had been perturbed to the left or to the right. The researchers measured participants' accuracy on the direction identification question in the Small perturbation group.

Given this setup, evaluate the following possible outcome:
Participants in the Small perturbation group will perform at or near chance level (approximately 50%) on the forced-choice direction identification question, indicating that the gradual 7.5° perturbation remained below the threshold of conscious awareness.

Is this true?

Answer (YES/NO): NO